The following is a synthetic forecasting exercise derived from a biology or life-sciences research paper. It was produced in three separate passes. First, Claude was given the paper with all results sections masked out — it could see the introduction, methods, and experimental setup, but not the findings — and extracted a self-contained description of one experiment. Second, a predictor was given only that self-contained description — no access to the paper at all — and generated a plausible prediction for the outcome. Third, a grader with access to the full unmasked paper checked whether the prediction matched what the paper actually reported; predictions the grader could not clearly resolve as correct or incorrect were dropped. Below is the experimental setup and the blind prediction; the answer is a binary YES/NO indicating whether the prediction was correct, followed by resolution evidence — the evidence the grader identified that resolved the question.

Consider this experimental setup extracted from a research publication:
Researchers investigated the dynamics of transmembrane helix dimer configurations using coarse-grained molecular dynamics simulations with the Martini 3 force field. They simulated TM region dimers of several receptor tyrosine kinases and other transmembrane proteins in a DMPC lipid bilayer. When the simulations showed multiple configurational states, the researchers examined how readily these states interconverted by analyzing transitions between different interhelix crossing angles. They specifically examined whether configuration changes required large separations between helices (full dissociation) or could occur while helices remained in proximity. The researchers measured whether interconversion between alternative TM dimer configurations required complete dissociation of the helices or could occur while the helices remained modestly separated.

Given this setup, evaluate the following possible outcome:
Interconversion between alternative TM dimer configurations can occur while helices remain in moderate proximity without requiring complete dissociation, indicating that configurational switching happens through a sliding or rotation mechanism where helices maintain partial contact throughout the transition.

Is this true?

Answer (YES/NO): YES